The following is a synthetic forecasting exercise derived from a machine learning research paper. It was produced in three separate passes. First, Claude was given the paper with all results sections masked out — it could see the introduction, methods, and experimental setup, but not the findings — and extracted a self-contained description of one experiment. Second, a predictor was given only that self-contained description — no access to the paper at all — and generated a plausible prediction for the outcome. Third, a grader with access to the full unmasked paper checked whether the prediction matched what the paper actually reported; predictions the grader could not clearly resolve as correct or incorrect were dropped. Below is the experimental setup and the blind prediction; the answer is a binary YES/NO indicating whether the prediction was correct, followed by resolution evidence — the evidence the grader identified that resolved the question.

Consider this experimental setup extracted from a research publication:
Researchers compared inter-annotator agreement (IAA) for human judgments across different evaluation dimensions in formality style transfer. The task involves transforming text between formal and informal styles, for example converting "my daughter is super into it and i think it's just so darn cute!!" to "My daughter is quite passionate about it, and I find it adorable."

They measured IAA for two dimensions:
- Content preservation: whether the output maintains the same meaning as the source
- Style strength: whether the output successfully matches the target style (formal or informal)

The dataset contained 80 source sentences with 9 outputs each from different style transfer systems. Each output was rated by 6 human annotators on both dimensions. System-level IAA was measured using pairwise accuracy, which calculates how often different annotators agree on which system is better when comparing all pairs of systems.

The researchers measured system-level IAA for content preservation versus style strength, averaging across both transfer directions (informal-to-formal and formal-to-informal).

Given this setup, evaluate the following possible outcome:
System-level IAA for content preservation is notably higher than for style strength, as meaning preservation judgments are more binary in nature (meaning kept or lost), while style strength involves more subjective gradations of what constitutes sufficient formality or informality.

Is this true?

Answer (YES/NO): YES